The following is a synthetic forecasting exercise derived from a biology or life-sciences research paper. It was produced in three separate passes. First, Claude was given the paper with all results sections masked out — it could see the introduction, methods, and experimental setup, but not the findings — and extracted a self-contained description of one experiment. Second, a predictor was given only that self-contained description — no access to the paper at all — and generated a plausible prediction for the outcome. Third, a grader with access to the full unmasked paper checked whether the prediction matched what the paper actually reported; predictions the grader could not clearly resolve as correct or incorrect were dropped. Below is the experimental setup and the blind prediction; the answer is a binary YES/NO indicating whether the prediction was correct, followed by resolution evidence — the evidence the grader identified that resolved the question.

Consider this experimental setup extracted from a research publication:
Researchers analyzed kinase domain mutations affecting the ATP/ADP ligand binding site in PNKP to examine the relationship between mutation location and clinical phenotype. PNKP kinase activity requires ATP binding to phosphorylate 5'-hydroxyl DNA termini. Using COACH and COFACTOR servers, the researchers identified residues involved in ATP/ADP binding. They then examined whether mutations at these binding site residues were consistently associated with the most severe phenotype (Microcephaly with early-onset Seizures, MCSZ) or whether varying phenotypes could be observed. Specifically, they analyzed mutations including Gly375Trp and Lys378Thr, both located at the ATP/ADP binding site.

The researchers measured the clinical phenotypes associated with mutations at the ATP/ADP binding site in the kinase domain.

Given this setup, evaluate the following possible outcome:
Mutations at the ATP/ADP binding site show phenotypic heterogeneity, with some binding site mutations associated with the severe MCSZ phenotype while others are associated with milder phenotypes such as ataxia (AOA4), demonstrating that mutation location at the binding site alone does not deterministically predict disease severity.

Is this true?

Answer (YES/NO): YES